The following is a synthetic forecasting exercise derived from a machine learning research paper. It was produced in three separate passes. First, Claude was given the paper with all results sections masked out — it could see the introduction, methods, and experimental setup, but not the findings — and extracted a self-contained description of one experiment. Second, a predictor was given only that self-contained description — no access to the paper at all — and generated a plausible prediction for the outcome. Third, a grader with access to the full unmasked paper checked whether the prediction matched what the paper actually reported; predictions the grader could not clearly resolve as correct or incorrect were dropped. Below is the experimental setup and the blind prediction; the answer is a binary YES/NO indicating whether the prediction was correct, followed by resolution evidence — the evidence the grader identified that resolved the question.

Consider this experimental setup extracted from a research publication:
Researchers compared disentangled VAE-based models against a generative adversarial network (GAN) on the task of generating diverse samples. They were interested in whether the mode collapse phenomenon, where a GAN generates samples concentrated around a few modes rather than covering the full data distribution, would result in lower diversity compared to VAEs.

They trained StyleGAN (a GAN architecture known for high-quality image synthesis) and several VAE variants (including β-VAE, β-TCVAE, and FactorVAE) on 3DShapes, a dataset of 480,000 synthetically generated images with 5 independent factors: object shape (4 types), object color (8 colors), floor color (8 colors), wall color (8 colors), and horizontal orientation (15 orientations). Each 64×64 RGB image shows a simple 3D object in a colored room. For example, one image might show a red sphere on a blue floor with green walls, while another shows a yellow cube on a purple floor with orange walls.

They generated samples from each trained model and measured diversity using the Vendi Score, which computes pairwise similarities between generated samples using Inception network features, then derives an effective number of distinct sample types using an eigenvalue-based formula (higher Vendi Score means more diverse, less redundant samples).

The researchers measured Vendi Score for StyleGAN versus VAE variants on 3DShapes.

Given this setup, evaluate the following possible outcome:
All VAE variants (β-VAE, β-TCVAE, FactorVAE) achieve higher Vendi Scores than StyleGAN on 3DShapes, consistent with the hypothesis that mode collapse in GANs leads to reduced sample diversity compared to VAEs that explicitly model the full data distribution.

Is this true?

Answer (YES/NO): NO